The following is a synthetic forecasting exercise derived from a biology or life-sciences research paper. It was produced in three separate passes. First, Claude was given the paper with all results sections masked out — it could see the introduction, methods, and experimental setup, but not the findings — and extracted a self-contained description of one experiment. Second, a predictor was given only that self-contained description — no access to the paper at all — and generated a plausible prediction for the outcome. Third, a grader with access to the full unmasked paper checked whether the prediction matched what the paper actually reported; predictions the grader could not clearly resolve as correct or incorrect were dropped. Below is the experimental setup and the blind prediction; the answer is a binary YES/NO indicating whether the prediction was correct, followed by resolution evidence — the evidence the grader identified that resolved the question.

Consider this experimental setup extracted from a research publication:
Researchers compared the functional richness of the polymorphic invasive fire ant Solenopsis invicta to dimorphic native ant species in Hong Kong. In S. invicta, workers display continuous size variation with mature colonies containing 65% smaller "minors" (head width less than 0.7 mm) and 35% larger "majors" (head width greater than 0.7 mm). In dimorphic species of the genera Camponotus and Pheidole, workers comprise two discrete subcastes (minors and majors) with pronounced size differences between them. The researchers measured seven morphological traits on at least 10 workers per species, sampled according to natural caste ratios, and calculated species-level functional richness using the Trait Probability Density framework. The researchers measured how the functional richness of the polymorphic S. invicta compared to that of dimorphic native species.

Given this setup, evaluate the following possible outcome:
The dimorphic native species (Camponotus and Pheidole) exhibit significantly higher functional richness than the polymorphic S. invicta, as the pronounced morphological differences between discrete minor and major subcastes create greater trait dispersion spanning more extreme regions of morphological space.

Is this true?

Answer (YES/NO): NO